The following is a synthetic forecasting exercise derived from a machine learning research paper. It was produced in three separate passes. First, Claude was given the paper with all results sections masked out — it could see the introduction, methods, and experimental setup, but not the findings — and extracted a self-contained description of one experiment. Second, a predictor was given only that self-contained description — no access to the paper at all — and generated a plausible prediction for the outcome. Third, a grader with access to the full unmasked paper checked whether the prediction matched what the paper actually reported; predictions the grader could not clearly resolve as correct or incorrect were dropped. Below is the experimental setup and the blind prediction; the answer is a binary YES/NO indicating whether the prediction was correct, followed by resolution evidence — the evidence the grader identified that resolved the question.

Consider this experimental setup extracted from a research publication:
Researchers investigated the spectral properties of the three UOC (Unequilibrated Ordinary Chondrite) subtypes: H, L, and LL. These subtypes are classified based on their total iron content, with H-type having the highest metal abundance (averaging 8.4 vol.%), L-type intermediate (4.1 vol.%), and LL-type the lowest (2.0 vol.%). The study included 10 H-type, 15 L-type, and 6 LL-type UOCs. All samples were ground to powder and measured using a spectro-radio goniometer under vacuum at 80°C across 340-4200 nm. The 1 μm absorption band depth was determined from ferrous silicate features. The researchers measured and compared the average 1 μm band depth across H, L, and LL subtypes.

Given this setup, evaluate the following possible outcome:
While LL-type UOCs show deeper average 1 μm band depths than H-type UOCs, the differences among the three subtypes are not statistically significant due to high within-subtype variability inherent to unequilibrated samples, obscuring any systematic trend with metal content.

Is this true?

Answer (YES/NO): NO